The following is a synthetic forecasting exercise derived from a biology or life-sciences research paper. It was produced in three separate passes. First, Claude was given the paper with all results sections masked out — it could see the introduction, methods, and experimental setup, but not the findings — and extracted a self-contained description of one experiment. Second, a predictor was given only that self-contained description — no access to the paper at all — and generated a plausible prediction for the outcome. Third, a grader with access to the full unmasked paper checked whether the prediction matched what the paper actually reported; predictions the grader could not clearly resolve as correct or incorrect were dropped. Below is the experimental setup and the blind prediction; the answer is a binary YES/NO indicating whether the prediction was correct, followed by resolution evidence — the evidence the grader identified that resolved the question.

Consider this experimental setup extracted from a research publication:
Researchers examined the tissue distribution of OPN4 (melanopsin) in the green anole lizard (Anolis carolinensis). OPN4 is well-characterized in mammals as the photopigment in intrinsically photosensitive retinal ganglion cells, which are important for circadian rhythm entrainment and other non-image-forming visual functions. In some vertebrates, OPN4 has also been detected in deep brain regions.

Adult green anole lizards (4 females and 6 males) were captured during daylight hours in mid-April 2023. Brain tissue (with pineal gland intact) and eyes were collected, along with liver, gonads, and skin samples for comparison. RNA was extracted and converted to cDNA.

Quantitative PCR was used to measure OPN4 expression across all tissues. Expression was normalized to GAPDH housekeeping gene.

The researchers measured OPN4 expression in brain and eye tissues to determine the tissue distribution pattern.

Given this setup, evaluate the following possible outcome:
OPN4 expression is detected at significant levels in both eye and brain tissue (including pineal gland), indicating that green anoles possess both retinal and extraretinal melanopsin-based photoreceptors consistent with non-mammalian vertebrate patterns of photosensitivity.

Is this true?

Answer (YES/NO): YES